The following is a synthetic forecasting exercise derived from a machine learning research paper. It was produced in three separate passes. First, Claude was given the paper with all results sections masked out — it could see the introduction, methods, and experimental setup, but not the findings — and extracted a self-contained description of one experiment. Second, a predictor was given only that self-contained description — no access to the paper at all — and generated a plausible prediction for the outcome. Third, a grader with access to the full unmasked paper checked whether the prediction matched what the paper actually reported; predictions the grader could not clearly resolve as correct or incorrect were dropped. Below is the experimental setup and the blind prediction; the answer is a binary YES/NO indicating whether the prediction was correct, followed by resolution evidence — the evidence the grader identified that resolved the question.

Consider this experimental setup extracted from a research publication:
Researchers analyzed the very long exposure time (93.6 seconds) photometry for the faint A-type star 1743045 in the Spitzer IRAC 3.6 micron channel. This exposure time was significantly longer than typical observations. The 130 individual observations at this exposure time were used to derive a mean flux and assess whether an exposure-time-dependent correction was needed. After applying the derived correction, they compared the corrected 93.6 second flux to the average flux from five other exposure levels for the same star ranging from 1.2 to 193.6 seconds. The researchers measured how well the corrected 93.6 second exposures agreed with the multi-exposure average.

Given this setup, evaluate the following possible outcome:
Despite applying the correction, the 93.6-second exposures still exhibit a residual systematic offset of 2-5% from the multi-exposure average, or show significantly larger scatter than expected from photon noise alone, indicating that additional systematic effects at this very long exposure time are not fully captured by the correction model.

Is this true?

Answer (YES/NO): NO